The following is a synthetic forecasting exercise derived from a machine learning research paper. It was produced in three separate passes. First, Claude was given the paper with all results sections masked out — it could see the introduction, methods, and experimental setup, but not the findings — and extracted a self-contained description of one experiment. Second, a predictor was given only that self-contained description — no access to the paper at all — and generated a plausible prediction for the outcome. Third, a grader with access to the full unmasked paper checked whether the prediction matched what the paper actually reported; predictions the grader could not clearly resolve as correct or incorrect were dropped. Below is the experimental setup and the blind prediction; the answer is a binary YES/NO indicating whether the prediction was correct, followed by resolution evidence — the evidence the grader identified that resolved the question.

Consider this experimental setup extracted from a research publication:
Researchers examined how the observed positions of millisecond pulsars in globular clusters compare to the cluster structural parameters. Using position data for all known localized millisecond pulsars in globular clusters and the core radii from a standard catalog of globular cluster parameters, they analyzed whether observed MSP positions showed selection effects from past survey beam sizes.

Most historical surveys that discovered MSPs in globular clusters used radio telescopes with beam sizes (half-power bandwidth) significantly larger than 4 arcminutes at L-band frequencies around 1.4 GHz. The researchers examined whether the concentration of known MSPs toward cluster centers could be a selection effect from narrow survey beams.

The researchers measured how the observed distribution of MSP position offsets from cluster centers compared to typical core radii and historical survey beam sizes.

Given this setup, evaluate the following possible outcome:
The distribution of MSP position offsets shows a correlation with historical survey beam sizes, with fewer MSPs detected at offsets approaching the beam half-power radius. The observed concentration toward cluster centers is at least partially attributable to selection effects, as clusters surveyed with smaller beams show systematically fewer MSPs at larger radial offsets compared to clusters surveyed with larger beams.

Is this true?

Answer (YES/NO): NO